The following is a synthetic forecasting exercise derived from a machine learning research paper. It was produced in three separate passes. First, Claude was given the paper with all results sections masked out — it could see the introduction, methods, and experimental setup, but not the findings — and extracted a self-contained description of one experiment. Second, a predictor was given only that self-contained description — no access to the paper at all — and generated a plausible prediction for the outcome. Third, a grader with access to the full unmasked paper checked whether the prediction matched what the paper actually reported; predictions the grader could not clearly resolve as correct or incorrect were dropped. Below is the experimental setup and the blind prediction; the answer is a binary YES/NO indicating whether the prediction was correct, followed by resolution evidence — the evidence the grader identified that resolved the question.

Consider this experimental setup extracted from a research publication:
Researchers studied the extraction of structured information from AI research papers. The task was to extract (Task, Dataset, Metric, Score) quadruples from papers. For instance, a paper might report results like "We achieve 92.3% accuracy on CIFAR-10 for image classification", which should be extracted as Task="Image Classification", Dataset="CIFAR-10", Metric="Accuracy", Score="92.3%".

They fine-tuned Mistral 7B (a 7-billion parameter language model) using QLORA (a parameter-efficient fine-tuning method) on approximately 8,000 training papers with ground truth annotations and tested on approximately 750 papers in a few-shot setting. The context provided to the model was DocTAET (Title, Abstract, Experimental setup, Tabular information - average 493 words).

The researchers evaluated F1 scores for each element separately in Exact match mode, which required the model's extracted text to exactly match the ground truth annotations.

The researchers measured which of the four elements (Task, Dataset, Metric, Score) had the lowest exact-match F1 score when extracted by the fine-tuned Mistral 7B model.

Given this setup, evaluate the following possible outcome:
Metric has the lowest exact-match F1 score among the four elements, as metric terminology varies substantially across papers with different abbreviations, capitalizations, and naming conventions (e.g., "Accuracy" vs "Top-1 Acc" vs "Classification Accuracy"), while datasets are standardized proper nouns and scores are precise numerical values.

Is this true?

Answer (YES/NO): NO